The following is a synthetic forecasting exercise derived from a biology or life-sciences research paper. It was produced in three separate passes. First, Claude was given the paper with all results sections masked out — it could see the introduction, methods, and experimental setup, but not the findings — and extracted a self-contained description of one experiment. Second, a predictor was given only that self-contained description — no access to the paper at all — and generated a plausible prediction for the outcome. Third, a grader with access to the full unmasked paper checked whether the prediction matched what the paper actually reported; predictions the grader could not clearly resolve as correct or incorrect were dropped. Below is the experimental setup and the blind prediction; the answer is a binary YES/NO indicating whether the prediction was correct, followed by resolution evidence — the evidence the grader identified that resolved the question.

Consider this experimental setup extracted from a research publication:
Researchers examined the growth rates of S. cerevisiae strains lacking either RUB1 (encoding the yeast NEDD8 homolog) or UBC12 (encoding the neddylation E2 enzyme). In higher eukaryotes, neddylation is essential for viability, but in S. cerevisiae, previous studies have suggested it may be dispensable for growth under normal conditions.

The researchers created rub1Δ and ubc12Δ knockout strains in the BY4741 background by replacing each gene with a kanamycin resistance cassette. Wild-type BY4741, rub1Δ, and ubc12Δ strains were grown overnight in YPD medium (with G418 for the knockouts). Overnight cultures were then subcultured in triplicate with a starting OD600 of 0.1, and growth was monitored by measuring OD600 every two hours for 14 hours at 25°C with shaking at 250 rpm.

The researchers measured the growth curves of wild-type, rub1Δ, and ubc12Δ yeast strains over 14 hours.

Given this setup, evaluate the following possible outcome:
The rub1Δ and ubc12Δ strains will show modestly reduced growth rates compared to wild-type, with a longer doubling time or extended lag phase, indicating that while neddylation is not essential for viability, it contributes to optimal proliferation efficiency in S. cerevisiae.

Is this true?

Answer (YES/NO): NO